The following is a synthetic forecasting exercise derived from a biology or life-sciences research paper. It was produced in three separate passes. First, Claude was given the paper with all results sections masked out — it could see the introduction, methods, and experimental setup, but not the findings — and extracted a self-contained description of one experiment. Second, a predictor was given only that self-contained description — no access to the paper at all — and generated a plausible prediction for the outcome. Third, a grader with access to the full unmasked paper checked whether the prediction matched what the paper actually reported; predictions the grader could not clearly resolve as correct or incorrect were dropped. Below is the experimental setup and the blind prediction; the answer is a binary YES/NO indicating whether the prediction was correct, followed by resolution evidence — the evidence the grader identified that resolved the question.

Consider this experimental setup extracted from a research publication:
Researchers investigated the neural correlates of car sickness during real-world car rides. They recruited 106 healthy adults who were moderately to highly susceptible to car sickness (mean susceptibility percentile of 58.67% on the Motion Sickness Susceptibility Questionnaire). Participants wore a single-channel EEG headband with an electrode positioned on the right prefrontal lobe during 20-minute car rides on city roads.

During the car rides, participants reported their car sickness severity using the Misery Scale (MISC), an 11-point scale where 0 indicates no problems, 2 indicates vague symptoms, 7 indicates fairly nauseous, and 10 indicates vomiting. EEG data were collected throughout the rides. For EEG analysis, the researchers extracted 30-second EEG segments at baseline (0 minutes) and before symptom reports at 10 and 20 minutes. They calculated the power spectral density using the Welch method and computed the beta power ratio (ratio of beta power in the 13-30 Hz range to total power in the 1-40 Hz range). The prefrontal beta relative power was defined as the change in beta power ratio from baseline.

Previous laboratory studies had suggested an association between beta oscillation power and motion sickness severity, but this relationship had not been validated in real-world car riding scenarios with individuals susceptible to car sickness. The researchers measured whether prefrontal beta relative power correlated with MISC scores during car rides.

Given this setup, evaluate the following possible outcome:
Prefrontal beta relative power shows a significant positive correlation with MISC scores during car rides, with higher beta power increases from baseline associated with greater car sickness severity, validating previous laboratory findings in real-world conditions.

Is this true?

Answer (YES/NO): NO